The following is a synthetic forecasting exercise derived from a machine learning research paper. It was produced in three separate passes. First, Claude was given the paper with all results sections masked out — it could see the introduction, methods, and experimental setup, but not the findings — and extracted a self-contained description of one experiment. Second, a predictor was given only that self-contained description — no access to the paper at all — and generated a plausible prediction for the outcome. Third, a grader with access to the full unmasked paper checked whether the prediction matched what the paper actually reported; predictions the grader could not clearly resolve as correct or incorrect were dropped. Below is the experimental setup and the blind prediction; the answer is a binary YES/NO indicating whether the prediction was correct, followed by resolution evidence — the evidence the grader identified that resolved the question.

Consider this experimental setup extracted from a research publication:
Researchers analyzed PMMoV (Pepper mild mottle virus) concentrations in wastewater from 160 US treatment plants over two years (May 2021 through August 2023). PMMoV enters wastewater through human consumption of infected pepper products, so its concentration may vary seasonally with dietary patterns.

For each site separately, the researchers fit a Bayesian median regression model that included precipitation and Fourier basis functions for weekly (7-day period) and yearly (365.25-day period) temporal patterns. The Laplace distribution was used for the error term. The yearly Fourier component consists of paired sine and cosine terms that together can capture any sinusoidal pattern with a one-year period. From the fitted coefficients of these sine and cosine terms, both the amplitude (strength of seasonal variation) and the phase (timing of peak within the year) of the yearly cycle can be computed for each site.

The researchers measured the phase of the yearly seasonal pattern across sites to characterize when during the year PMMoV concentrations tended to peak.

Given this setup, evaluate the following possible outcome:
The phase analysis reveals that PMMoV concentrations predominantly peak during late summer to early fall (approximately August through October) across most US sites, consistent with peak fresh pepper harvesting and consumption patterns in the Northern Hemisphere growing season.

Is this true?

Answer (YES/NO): NO